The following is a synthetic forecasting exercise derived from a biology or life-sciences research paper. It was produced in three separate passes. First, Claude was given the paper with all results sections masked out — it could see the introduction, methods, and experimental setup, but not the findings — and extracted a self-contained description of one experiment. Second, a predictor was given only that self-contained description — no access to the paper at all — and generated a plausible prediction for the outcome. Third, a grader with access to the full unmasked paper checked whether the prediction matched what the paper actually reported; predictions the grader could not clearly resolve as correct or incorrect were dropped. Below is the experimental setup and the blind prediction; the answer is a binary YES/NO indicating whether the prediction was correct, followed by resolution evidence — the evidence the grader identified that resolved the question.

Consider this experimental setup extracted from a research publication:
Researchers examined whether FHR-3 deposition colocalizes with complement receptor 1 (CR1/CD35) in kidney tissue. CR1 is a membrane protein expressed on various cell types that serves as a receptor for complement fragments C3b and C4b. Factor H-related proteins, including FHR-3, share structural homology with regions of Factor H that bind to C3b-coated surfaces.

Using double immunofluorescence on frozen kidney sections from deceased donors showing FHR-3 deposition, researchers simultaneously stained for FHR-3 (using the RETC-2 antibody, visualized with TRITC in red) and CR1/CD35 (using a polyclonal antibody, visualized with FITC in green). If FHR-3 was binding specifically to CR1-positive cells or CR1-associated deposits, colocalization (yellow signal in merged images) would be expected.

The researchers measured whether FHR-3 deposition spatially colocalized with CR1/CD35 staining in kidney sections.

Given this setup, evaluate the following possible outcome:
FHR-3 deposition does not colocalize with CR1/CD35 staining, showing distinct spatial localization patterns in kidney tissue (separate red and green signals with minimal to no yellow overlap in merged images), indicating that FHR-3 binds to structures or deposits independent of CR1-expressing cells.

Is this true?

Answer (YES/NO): YES